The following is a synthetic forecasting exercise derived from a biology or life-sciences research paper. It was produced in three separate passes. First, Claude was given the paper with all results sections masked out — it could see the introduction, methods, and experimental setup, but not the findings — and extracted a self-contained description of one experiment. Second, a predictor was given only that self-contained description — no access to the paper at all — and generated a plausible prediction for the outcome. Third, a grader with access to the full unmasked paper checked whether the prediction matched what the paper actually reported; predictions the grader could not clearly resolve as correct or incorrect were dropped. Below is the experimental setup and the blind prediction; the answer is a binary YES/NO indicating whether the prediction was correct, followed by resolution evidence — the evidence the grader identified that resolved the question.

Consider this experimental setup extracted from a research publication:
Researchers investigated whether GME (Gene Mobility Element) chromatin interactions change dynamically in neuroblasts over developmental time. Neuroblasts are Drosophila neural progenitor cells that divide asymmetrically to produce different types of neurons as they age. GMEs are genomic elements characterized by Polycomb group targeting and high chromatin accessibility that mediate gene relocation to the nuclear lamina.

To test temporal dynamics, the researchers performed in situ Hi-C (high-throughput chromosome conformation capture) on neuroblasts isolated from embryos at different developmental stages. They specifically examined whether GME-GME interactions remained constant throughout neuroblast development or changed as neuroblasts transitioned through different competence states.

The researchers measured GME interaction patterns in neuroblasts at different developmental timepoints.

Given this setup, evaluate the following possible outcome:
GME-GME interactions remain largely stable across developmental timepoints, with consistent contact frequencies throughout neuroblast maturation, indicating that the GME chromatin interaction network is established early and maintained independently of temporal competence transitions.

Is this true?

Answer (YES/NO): NO